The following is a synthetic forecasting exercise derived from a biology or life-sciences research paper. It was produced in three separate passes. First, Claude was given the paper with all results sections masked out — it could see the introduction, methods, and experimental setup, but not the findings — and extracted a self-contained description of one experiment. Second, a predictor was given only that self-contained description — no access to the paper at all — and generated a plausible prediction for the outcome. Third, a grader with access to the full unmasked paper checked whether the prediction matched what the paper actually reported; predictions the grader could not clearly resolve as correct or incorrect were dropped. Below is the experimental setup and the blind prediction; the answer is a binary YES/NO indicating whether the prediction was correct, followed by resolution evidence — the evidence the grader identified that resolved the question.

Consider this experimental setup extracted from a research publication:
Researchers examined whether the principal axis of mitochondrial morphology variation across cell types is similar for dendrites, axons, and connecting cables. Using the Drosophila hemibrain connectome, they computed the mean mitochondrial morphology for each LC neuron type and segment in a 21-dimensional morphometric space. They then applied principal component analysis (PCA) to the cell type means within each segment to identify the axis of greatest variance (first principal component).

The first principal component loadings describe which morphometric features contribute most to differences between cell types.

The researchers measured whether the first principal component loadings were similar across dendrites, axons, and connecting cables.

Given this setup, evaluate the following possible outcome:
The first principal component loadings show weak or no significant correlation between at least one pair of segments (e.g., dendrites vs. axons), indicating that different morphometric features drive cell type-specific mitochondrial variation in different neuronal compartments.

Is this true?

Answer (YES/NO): NO